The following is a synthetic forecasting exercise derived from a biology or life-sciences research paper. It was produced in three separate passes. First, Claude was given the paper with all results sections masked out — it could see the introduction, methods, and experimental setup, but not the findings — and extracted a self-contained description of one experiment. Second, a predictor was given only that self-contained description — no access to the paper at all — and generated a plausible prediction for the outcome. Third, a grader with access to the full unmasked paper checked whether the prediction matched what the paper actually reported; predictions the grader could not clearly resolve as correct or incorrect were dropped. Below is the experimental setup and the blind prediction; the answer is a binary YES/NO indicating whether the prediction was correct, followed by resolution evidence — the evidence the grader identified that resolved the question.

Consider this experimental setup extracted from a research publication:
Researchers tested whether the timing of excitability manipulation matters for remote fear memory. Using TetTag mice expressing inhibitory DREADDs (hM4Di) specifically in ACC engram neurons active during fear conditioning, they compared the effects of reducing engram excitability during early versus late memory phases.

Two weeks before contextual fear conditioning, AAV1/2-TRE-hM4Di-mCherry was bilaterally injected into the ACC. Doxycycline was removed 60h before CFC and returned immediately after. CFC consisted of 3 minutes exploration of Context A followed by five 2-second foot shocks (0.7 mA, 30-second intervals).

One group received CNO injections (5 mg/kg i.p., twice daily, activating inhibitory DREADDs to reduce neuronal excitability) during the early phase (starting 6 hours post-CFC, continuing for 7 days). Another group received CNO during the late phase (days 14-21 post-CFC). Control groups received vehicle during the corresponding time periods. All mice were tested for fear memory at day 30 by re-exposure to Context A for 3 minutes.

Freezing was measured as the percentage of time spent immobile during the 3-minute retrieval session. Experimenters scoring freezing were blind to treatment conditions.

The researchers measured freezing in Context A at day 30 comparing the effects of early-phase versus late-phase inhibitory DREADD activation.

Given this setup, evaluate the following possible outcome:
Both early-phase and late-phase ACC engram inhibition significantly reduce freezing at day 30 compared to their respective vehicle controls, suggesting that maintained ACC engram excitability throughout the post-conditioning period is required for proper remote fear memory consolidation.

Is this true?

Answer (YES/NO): NO